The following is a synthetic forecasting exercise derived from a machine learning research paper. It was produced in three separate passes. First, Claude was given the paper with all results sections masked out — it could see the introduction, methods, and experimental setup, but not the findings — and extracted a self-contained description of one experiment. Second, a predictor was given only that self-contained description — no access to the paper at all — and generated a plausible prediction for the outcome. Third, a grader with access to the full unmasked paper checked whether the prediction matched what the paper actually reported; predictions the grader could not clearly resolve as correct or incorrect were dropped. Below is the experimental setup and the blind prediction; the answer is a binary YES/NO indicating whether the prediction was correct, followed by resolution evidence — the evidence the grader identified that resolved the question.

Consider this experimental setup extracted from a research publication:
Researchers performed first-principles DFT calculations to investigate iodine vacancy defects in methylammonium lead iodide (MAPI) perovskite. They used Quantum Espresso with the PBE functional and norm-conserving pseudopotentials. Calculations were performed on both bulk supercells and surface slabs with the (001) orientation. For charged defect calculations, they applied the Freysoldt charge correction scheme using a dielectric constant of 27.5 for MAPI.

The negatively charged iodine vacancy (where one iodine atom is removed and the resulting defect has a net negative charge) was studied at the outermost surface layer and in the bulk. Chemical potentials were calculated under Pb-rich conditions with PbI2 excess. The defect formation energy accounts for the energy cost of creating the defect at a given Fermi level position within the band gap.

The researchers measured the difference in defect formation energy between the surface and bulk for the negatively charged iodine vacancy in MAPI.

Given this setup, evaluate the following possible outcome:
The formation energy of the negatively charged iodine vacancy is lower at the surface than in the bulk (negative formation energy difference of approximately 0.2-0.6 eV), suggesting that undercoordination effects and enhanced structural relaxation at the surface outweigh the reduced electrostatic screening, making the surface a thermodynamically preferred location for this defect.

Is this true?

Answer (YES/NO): NO